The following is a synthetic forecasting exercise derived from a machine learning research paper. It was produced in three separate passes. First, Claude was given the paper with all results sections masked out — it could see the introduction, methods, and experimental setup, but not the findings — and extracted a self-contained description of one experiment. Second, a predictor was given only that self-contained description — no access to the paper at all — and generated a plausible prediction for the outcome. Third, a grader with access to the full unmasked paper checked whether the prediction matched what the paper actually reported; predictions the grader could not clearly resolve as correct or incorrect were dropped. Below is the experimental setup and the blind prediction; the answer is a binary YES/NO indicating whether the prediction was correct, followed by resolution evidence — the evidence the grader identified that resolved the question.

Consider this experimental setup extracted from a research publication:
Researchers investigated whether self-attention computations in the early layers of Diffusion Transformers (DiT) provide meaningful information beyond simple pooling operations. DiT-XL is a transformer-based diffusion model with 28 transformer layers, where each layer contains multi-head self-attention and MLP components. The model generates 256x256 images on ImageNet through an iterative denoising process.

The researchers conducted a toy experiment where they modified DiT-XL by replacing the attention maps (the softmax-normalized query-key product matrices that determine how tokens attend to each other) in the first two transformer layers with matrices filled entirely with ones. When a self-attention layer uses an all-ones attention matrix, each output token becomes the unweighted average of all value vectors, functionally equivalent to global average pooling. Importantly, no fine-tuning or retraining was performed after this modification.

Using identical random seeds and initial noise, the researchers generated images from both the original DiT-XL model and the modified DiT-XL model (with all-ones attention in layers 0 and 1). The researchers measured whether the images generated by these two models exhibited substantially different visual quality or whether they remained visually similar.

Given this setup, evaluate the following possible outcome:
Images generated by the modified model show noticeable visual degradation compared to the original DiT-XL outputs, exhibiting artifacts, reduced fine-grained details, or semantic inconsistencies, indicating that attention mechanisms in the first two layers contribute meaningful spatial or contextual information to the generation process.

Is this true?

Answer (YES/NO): NO